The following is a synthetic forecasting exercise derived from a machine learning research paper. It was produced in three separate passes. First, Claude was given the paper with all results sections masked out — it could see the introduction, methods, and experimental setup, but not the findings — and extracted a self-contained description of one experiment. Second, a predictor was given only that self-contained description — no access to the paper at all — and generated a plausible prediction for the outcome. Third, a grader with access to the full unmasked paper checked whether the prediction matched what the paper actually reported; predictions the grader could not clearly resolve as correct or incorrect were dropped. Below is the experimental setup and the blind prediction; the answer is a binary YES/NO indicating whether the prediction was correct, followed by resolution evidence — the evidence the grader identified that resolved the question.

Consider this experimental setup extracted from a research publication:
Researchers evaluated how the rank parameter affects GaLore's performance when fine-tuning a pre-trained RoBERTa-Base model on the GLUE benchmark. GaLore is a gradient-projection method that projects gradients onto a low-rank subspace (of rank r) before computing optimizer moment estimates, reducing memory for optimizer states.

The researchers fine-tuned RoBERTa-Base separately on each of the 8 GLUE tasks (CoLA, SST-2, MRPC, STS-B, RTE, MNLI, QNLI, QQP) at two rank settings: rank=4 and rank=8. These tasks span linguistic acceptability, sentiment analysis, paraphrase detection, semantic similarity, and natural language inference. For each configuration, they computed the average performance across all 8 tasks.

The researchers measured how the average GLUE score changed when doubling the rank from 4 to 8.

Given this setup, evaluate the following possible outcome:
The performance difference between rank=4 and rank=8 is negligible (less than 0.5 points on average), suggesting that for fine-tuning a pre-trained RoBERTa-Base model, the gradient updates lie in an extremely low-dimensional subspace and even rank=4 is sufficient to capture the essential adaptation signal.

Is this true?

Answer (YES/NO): YES